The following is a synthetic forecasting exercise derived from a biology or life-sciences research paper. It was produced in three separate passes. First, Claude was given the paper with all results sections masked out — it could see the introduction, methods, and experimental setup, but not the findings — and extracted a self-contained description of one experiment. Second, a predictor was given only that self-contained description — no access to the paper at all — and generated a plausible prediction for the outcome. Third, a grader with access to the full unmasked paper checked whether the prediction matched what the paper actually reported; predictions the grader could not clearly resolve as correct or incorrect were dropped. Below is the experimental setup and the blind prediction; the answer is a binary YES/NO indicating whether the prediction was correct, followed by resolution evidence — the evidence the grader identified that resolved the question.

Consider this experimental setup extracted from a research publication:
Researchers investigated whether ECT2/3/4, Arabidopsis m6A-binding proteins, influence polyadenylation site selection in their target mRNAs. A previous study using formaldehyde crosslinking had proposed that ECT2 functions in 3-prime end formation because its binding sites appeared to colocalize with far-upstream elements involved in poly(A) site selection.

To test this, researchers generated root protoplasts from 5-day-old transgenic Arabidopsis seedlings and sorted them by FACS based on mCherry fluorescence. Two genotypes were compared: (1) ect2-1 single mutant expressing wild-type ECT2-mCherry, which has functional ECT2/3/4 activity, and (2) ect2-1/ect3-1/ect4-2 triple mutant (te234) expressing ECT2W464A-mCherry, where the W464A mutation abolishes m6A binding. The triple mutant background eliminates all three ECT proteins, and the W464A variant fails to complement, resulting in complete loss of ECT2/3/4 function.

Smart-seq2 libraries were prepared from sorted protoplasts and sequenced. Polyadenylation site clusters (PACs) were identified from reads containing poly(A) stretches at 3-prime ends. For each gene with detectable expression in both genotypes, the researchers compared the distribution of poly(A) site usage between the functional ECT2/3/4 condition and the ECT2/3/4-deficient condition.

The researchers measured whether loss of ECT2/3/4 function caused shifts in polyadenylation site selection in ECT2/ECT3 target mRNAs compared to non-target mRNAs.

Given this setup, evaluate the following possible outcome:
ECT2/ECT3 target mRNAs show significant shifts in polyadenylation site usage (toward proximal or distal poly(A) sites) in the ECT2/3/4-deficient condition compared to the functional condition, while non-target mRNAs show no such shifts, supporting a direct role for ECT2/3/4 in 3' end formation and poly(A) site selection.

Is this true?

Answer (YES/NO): NO